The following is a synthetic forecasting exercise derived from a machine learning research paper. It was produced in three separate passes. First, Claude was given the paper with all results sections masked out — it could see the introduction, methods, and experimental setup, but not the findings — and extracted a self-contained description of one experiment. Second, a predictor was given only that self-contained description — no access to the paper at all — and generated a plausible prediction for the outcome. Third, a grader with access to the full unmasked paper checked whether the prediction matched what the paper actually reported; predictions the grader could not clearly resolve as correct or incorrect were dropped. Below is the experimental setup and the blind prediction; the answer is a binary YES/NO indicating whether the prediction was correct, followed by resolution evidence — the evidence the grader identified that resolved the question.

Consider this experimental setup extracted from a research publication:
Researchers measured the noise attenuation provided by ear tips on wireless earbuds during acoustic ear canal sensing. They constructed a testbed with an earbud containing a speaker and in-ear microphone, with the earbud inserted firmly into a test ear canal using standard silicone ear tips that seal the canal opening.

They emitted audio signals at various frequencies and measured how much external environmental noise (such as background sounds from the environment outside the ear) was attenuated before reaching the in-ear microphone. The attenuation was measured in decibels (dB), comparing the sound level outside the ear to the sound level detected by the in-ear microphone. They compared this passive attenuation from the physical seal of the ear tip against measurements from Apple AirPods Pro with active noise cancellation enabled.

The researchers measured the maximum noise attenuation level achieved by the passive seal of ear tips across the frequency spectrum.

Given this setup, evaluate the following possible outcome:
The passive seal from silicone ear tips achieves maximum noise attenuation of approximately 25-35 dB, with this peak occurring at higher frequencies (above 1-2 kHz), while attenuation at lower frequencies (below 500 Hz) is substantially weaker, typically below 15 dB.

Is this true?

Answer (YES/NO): NO